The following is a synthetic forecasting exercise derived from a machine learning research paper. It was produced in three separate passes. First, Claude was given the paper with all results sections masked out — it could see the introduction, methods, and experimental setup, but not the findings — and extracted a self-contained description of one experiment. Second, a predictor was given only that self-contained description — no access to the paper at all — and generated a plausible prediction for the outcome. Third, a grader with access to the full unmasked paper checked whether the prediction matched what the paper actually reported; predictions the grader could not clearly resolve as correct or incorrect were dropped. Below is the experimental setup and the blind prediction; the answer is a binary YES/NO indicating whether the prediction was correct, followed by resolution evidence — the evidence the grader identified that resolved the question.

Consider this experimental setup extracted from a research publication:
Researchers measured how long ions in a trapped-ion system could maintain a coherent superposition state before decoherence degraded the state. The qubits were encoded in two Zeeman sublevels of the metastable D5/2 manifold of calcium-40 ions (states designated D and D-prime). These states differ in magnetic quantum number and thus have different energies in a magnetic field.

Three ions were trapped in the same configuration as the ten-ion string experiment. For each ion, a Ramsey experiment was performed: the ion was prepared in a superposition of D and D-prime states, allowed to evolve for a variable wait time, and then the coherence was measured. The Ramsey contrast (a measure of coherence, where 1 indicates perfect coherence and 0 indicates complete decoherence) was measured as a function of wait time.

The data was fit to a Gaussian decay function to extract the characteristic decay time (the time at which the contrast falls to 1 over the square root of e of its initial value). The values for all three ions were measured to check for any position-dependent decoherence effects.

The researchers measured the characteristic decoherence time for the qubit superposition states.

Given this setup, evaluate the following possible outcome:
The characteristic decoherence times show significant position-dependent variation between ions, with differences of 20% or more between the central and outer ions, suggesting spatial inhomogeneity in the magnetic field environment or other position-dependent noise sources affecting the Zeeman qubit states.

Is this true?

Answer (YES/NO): NO